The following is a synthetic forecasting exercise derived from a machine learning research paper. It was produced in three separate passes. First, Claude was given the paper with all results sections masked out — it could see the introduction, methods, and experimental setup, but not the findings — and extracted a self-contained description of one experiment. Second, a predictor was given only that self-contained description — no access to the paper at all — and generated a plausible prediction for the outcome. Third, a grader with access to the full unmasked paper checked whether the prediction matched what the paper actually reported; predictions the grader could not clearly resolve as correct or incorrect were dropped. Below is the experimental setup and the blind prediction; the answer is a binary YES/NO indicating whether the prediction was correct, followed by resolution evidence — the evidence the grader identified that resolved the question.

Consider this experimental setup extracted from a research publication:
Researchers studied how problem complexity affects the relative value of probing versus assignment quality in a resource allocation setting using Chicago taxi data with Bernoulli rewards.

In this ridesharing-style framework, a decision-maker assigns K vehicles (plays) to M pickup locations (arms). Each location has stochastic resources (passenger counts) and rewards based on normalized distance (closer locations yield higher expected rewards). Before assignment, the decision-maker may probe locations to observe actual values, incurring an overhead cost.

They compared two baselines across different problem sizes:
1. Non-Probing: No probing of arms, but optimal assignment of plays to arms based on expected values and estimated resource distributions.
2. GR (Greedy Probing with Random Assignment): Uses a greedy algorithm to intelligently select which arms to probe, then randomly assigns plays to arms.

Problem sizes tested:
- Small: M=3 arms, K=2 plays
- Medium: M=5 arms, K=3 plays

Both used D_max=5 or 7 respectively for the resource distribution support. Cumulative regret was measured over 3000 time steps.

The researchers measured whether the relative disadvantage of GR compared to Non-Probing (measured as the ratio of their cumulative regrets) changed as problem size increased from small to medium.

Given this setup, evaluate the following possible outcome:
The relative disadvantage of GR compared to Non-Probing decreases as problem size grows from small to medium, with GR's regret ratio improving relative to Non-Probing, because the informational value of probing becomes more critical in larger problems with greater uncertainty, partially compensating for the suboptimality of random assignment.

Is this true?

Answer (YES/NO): NO